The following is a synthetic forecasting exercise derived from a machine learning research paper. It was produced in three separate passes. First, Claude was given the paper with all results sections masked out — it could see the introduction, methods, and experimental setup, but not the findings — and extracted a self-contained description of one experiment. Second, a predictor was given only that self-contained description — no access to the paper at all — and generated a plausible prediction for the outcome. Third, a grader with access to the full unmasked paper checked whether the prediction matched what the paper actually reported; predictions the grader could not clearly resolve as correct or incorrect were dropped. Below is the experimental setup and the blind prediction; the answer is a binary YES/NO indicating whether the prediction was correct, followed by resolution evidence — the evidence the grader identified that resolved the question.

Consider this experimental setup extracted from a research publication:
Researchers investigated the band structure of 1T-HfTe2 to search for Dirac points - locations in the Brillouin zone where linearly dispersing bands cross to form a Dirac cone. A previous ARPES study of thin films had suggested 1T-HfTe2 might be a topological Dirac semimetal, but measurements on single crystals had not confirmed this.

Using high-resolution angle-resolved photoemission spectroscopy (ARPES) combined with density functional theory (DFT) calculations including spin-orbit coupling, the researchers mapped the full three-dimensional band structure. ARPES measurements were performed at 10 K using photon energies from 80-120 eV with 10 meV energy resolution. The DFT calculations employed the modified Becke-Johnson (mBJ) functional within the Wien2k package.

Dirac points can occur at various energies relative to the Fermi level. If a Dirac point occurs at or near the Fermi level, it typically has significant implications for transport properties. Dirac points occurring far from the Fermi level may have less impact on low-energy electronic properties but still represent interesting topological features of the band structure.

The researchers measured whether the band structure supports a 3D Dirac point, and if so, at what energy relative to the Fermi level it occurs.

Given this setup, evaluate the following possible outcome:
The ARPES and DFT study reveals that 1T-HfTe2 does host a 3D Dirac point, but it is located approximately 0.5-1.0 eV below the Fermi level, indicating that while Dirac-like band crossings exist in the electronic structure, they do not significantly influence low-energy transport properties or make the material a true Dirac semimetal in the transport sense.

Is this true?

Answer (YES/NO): NO